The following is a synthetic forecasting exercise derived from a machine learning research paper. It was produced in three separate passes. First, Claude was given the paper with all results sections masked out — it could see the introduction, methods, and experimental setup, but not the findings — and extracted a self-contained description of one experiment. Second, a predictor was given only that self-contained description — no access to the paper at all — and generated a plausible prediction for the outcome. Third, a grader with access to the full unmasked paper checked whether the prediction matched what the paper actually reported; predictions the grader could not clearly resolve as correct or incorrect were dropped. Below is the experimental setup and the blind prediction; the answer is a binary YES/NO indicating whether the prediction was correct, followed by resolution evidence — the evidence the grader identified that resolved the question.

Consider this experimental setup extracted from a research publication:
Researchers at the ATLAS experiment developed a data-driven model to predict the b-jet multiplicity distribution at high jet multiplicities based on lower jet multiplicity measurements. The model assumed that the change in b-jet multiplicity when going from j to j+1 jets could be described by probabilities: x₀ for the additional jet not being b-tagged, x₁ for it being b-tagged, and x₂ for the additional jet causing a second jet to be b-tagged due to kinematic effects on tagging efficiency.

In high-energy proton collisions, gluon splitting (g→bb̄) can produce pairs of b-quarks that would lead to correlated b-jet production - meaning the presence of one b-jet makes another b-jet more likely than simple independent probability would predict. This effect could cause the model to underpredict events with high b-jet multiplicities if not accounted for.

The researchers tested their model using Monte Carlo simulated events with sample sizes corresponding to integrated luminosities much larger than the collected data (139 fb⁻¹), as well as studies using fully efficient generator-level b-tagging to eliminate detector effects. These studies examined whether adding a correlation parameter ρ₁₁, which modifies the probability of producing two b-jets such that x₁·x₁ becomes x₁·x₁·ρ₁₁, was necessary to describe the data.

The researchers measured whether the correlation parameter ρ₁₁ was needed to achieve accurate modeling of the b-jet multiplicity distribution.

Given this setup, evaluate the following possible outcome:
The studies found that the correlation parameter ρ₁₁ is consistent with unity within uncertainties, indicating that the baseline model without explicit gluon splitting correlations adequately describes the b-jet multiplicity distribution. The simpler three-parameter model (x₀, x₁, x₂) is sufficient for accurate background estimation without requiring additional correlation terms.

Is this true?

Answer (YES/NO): NO